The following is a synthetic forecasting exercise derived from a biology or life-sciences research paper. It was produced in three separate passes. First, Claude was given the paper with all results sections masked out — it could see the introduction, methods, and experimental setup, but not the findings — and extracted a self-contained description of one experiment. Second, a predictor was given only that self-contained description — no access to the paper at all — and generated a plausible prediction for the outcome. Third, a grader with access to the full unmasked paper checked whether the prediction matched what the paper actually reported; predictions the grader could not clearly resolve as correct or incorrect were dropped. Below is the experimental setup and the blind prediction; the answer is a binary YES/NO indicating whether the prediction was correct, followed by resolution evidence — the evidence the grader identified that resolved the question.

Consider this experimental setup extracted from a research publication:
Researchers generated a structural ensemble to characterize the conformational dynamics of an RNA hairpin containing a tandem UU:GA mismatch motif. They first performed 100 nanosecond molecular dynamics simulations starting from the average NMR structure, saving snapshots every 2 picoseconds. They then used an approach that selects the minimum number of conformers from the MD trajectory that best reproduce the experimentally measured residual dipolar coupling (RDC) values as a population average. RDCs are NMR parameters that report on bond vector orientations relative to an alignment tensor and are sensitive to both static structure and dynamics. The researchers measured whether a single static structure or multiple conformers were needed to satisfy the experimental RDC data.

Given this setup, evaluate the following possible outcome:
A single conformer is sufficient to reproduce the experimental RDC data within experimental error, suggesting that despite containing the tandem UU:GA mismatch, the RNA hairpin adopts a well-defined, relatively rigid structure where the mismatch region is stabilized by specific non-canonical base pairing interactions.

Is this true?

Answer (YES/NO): NO